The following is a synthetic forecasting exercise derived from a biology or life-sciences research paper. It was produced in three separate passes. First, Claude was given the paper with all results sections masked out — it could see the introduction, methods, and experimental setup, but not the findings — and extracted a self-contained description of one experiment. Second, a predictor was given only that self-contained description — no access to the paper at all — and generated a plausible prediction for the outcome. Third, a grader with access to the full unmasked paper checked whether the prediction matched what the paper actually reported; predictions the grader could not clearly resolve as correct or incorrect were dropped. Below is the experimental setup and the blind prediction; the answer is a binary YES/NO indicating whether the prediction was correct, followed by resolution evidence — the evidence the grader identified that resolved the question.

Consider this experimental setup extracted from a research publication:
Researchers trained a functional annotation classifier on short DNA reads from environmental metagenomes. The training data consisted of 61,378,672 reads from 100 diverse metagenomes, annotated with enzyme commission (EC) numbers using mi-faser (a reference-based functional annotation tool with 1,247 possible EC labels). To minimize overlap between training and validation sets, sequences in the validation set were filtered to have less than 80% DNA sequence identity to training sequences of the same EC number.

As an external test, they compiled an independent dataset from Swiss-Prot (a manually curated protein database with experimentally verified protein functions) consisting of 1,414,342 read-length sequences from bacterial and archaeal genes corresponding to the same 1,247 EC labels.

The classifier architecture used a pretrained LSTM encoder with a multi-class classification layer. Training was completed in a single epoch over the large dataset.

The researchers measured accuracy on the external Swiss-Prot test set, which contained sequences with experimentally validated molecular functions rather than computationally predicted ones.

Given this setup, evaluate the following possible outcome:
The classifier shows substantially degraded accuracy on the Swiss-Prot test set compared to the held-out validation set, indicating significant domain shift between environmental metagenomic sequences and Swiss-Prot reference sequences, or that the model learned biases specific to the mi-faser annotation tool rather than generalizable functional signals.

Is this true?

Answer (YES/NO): NO